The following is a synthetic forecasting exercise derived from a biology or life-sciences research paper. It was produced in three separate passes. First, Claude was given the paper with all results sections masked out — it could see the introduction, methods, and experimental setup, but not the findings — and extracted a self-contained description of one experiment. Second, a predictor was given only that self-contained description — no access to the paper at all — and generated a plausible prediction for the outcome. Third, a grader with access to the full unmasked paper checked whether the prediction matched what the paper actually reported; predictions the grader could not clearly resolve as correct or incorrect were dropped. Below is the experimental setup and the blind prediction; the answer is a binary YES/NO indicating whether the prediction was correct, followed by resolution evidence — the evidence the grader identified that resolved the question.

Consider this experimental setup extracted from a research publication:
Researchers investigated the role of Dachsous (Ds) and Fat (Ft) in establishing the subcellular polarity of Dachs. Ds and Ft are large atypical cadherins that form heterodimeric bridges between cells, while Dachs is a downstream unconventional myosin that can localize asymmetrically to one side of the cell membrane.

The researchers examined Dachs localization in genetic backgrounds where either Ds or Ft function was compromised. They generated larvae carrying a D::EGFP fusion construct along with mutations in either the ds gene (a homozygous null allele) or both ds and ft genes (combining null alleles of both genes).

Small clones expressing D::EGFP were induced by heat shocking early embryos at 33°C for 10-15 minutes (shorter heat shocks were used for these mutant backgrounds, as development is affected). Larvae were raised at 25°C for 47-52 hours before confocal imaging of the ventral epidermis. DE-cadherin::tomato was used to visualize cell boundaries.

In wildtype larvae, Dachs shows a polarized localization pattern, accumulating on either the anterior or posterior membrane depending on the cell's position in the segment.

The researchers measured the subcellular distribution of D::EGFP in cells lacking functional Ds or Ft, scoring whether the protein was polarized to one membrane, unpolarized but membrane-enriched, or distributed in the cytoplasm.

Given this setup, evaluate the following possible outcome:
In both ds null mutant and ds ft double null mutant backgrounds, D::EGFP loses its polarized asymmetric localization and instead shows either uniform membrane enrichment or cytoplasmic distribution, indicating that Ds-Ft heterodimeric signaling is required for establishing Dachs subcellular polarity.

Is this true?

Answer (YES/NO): NO